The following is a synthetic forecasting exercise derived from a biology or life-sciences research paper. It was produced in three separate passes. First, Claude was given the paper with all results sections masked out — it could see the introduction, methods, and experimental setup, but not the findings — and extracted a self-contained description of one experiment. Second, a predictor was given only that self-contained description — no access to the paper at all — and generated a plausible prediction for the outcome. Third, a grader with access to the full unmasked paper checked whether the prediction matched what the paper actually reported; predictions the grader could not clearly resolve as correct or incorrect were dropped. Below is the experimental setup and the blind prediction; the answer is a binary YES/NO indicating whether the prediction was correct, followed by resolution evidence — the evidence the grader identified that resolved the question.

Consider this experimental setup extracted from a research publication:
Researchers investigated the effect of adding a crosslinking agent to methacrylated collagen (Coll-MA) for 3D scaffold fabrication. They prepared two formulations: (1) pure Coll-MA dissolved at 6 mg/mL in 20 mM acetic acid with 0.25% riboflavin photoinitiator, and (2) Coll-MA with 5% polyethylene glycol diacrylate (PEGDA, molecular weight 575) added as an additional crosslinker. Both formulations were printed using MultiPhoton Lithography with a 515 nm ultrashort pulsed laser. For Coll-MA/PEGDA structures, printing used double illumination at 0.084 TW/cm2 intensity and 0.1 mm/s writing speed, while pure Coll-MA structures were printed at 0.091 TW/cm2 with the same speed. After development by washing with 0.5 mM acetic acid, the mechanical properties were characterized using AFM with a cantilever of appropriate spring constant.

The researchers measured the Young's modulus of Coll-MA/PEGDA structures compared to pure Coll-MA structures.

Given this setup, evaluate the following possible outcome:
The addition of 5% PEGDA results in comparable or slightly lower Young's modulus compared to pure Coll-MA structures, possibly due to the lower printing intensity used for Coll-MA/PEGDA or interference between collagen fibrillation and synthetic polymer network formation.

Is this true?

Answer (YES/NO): NO